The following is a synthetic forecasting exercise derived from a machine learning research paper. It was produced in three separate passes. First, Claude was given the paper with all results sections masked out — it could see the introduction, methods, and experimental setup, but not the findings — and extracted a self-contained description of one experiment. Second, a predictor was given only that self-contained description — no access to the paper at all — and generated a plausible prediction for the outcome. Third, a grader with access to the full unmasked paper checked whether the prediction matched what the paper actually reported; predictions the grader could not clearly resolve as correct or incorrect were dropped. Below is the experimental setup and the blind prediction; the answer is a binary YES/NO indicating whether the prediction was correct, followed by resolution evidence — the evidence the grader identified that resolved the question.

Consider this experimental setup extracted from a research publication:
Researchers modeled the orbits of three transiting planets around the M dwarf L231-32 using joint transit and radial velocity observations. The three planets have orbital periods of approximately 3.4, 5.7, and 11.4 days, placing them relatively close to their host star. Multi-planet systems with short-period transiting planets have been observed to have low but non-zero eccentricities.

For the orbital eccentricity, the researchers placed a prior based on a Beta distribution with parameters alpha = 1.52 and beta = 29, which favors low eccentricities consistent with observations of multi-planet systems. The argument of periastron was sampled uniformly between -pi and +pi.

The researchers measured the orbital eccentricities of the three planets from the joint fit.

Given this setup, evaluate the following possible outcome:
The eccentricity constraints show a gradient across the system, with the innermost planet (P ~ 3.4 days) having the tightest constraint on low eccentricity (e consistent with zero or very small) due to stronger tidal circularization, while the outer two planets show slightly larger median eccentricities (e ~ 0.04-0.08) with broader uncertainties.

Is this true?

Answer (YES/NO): NO